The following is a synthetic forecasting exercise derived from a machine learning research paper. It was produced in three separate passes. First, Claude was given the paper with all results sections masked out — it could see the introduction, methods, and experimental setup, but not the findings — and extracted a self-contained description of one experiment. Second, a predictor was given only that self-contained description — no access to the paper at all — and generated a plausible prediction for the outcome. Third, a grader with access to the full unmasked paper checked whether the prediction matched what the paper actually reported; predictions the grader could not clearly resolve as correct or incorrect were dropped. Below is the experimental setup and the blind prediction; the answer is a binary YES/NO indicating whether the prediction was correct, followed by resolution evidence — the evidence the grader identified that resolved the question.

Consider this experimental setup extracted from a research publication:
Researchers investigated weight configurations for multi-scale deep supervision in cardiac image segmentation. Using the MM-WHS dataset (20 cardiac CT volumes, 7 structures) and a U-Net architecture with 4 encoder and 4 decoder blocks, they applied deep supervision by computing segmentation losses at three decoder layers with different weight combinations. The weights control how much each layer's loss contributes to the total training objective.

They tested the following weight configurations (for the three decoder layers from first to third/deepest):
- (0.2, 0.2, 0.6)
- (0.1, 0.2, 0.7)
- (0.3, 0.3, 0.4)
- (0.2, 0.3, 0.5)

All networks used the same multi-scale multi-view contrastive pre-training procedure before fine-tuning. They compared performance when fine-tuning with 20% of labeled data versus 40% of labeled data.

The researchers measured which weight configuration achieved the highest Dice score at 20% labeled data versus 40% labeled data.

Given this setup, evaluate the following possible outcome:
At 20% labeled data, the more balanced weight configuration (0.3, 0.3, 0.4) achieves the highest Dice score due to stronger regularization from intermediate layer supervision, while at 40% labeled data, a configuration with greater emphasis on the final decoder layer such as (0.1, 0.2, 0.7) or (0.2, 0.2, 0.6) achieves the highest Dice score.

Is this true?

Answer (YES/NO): YES